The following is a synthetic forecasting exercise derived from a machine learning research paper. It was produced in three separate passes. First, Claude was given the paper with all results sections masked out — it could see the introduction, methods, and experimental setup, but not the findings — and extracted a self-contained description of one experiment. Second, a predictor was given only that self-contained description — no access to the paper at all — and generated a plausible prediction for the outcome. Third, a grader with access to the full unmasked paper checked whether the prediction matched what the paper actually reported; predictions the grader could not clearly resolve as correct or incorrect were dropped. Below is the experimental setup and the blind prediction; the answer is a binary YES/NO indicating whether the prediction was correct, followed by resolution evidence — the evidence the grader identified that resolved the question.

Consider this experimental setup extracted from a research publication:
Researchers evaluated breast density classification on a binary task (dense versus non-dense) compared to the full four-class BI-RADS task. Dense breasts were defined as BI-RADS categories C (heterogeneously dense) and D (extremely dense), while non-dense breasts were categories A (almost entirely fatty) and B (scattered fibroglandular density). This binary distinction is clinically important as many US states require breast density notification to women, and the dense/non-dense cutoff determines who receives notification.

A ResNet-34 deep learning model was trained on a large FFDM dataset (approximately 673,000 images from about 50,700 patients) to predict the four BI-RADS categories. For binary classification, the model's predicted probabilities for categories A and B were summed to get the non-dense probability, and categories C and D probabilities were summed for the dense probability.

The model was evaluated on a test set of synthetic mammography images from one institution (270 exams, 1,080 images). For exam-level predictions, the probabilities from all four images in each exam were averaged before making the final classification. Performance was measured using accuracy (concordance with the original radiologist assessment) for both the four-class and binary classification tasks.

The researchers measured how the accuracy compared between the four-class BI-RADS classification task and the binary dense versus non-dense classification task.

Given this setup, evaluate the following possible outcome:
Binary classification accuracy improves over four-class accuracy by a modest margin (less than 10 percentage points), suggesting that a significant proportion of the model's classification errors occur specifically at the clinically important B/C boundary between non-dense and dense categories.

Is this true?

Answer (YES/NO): YES